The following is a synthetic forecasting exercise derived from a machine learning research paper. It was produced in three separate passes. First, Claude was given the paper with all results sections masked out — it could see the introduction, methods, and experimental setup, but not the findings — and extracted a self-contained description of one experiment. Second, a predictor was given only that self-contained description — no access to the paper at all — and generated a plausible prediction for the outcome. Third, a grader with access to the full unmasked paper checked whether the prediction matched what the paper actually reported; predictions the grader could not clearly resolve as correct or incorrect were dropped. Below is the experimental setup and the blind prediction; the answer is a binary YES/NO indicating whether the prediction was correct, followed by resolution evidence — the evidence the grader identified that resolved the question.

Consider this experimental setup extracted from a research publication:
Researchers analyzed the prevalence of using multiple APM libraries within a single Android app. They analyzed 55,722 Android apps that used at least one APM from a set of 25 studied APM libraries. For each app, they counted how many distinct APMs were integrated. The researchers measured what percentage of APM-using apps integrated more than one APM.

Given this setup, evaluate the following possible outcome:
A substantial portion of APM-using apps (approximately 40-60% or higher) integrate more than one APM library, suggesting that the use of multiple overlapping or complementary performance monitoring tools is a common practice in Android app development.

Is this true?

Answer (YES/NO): NO